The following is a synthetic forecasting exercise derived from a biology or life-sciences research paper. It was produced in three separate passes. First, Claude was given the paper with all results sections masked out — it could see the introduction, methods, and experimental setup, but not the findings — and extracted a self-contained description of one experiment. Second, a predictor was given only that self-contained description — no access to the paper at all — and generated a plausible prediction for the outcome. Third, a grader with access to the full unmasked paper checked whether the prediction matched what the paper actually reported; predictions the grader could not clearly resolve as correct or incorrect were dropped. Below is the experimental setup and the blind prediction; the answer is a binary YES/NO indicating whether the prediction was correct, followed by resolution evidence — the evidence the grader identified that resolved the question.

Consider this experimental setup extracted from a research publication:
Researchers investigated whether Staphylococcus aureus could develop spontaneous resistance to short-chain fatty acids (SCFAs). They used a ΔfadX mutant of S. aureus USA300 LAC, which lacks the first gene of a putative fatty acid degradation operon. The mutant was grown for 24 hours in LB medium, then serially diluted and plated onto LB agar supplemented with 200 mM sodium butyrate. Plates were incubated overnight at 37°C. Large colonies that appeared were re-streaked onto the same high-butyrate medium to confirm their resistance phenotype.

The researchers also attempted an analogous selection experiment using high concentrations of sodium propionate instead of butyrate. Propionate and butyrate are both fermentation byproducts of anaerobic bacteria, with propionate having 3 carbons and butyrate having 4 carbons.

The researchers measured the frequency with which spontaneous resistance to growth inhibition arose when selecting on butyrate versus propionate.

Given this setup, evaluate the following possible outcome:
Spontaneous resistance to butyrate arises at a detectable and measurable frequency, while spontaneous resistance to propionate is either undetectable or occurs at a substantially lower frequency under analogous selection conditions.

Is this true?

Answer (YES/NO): YES